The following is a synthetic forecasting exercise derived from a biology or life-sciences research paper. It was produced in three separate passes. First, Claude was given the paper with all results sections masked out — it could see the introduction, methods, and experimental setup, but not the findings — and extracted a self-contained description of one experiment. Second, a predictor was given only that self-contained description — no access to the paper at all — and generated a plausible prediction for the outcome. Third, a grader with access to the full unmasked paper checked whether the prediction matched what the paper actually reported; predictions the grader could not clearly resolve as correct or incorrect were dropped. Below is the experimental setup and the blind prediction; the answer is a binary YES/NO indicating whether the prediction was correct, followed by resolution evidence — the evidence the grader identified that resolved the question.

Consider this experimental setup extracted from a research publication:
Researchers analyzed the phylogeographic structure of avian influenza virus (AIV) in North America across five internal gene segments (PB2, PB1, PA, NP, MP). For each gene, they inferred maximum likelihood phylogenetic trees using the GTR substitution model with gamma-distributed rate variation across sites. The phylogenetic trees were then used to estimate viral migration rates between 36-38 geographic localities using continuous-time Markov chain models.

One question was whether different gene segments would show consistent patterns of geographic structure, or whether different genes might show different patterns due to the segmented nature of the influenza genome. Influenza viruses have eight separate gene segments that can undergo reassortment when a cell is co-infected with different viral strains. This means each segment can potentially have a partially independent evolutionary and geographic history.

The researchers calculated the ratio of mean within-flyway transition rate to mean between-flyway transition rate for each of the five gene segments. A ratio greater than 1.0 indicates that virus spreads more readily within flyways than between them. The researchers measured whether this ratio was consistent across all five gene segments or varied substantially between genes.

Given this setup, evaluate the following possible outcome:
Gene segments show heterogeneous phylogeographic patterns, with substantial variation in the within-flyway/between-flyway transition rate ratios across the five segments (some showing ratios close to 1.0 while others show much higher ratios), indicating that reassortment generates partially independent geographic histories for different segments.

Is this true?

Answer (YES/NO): NO